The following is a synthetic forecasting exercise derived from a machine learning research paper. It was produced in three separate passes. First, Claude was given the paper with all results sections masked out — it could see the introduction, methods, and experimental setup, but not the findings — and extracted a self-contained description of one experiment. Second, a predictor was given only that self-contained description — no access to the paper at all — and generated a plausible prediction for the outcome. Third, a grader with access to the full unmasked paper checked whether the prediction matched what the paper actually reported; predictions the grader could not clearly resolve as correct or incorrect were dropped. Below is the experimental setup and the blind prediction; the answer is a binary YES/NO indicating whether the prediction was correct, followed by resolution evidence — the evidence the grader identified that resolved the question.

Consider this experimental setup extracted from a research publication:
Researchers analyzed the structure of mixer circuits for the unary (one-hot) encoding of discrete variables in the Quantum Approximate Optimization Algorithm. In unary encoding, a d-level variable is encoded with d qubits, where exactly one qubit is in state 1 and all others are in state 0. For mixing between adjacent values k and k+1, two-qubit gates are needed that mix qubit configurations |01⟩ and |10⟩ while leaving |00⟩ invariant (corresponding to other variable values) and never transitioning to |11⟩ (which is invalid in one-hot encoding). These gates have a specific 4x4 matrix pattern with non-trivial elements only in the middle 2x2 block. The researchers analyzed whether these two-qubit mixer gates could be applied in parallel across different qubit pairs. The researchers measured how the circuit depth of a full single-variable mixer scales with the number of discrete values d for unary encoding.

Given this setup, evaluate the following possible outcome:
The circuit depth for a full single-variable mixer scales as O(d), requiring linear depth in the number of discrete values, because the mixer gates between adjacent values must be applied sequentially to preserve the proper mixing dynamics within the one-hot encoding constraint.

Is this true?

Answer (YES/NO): NO